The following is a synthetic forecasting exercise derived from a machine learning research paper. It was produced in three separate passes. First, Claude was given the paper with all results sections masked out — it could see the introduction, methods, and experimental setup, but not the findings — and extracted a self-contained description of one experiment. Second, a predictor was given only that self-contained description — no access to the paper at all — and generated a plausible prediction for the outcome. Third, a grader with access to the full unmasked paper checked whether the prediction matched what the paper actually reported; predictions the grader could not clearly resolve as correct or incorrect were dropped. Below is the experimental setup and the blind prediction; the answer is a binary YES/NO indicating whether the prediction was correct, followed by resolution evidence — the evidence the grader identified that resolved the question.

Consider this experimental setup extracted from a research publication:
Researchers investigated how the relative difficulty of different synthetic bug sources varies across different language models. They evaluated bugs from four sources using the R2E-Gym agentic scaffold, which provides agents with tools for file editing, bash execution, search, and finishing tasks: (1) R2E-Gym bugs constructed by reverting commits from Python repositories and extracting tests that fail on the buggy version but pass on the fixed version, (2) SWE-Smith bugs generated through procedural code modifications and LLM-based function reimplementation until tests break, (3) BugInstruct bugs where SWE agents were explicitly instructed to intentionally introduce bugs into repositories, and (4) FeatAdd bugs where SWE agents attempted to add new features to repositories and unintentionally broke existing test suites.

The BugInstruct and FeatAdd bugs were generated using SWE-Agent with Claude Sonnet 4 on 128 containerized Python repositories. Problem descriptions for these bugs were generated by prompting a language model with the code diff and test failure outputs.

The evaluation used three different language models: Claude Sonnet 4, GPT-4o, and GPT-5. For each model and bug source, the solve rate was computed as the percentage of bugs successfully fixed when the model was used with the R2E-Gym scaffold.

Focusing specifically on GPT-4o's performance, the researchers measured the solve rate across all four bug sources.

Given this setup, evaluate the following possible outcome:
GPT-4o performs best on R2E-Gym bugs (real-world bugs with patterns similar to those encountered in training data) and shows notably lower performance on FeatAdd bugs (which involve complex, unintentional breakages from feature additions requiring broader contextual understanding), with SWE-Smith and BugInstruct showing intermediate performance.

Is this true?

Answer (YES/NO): NO